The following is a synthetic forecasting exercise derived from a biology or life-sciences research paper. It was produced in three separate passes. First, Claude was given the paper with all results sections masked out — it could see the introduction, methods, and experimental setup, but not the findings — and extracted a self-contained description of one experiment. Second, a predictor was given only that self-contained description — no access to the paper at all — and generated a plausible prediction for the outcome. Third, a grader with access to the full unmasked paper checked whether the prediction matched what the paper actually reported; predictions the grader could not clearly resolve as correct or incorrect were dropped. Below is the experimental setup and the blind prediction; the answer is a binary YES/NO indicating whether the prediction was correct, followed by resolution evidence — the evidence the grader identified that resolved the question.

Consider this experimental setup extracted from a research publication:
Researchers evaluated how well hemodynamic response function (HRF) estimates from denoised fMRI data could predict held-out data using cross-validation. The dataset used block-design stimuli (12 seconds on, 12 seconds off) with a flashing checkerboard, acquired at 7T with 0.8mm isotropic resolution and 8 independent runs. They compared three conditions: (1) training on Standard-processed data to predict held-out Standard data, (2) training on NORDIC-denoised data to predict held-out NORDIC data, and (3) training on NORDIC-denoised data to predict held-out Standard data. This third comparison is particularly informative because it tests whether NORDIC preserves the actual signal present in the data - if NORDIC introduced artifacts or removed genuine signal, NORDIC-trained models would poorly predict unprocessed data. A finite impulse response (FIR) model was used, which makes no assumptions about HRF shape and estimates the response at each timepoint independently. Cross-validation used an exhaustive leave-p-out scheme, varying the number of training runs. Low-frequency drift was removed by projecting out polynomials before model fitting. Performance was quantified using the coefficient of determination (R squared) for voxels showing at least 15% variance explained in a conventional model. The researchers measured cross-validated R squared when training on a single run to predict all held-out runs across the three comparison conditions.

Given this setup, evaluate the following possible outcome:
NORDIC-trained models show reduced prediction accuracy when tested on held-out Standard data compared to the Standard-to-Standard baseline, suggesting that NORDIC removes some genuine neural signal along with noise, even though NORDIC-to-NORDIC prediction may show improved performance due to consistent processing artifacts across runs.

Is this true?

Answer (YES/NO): NO